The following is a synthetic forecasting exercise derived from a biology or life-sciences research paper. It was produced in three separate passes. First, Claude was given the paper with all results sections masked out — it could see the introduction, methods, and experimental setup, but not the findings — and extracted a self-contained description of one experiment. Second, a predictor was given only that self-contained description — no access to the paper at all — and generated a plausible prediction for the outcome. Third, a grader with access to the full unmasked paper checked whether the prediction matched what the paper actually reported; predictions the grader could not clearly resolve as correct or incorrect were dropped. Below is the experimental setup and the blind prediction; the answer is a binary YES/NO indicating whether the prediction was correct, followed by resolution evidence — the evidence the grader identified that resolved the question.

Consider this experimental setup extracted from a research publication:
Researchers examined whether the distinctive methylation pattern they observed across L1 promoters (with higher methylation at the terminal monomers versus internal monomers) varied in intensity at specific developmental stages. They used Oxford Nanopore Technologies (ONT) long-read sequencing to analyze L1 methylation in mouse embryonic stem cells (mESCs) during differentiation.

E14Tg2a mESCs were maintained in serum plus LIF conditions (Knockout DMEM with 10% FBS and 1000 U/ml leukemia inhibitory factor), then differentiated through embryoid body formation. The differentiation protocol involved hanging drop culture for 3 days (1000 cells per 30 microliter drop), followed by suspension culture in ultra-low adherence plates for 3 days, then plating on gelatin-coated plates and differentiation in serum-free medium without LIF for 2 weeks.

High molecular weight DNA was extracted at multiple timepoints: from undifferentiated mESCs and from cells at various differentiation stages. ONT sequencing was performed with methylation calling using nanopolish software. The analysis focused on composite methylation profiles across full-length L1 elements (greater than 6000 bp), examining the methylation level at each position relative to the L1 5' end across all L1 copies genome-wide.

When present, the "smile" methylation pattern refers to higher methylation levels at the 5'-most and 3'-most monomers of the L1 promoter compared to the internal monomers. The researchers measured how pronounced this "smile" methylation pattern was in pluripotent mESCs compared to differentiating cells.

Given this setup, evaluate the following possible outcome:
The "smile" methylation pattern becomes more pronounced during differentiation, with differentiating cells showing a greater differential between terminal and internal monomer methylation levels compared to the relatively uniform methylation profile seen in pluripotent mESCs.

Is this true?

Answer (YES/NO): YES